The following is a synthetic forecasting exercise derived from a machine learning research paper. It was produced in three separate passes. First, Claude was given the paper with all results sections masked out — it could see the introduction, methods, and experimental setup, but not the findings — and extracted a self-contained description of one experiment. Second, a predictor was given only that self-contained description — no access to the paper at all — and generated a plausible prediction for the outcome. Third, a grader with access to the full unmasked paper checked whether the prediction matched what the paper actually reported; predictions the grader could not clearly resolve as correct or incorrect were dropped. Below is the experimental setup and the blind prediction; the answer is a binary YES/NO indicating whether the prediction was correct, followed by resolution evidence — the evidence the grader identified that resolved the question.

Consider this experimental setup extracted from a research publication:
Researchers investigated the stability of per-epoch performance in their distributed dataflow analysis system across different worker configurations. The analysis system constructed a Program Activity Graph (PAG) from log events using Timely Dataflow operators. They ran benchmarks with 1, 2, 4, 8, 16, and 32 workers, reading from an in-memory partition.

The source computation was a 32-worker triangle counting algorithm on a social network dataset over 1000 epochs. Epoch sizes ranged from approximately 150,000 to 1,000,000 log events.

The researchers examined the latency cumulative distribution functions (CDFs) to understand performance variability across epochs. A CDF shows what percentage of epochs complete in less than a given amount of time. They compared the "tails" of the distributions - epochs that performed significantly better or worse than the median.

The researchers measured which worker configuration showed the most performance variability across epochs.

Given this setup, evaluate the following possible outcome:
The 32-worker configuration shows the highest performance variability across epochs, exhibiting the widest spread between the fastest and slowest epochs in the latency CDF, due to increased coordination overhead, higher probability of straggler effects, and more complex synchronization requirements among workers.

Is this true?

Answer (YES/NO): YES